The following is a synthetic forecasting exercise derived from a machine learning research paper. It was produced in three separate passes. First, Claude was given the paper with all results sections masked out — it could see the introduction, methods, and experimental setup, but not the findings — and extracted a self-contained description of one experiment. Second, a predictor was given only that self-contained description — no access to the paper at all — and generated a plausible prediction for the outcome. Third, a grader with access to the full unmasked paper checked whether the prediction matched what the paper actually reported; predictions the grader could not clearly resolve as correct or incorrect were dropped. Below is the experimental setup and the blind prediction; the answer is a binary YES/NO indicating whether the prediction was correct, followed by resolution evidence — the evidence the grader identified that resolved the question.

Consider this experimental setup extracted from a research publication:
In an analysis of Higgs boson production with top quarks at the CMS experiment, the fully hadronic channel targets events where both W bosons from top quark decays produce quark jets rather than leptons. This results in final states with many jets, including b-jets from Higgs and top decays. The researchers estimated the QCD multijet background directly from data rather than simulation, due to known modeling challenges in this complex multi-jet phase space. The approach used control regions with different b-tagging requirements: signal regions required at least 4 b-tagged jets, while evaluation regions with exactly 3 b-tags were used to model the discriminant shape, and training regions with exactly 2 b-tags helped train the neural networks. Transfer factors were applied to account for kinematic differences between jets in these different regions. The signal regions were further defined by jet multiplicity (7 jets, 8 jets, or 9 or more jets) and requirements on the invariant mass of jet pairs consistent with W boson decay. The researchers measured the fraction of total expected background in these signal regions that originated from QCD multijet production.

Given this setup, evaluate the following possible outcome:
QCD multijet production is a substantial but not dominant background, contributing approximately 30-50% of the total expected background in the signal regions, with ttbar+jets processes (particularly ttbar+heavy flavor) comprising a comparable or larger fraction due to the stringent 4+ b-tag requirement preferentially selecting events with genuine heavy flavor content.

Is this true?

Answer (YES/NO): NO